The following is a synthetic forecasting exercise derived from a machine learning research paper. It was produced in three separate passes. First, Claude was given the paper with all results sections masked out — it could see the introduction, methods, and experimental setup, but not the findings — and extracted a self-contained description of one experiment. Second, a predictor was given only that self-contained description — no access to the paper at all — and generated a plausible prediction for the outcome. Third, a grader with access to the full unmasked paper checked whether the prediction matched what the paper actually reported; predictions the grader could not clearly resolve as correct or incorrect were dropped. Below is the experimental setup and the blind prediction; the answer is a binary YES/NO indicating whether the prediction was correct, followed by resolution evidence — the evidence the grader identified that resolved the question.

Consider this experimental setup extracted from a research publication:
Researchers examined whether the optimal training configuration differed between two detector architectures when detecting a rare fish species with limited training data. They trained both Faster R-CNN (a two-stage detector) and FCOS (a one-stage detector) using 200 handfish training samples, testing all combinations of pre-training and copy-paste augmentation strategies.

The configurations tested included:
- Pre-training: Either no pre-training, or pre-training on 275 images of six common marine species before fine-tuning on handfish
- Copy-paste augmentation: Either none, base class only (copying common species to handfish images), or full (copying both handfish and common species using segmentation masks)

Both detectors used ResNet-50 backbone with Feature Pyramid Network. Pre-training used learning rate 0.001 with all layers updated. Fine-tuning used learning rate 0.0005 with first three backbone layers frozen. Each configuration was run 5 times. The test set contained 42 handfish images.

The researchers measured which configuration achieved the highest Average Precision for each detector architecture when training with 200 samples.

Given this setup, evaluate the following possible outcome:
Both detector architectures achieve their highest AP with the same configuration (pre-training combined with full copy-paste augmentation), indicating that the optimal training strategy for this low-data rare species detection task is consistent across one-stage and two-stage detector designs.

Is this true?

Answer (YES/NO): NO